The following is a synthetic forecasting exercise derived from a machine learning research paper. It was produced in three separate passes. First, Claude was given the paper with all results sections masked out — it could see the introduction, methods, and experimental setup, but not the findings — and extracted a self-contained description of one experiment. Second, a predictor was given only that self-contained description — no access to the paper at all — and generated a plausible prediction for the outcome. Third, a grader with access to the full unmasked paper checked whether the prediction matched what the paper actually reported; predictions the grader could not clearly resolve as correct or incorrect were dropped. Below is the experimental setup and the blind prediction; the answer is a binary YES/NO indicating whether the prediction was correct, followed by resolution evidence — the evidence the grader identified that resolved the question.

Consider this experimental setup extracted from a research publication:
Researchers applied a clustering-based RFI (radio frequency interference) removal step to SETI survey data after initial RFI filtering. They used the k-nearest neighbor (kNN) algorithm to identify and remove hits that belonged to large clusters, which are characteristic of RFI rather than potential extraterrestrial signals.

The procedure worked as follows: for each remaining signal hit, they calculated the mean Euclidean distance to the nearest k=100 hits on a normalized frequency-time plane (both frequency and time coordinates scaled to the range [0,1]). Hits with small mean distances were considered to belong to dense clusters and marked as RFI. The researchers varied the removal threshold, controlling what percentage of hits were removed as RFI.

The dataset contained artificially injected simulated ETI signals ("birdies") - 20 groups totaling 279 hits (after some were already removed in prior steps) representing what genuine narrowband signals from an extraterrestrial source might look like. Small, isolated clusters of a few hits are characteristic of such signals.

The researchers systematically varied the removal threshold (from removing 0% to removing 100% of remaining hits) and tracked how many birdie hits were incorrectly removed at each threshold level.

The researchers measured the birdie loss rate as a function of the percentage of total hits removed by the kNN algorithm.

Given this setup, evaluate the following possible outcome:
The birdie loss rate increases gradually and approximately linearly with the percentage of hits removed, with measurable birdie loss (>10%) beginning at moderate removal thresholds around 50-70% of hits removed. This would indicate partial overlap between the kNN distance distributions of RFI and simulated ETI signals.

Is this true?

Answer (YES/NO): NO